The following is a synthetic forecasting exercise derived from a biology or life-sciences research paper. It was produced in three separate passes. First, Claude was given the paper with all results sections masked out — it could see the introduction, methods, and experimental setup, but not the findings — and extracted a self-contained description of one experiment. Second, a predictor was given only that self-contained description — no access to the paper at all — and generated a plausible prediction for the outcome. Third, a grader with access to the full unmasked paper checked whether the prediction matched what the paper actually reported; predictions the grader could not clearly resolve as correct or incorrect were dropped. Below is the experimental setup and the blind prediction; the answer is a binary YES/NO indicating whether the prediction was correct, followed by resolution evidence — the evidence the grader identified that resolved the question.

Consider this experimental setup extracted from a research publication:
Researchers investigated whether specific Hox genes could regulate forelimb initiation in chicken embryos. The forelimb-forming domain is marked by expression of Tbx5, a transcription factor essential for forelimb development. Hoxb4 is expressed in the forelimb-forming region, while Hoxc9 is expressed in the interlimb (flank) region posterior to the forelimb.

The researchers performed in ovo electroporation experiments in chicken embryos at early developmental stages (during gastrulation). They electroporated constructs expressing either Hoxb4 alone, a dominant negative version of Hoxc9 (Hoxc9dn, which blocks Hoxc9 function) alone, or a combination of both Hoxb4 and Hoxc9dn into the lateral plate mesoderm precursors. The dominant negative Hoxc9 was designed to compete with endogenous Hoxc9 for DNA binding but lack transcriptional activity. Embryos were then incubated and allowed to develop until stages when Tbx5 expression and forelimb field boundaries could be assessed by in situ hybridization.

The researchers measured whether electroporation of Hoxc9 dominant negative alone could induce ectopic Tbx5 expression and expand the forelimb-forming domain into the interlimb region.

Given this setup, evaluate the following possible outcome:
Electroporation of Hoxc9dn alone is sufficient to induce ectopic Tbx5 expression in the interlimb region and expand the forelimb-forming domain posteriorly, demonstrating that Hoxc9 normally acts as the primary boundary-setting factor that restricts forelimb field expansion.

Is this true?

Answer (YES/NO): NO